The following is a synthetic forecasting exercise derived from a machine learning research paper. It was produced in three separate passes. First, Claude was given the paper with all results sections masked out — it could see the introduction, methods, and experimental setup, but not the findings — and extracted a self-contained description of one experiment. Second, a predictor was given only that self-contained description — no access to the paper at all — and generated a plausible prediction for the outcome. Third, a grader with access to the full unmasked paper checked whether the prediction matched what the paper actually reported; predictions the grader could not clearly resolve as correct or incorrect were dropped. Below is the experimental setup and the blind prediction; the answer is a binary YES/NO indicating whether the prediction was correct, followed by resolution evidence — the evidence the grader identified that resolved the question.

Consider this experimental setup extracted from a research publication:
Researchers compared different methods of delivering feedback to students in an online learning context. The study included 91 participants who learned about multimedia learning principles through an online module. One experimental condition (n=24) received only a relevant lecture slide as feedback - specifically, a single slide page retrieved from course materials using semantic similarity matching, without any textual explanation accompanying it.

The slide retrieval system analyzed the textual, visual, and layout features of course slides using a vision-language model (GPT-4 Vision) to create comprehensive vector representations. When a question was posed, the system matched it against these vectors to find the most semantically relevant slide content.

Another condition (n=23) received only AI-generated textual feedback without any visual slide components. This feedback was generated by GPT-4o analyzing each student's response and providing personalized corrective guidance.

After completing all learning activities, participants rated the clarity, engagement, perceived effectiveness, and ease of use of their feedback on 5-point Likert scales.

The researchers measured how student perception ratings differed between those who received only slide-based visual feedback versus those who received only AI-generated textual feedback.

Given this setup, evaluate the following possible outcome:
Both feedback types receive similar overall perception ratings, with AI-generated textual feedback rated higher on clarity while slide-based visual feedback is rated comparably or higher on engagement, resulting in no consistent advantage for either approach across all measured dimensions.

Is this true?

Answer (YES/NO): NO